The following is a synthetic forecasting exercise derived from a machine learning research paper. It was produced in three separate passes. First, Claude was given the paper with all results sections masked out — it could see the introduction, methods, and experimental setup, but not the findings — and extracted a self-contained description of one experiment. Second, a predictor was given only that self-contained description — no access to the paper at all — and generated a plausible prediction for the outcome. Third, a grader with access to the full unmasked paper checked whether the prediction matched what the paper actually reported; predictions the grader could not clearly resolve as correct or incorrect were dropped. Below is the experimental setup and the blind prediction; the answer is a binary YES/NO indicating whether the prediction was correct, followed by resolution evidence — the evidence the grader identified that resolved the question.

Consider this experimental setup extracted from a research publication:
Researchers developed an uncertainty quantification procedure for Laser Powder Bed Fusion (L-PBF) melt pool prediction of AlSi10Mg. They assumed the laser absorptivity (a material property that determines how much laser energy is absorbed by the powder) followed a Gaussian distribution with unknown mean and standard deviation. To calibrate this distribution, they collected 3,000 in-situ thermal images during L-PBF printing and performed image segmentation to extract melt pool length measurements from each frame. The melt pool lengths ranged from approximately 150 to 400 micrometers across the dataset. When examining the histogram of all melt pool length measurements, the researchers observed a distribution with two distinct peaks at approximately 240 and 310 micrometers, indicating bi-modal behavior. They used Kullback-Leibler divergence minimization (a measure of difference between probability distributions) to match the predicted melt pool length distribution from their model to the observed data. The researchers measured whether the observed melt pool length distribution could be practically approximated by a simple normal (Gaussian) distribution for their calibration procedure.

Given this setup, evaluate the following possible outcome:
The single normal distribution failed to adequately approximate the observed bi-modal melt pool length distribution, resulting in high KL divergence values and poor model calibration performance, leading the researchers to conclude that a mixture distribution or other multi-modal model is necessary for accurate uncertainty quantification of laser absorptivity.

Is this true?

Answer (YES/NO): NO